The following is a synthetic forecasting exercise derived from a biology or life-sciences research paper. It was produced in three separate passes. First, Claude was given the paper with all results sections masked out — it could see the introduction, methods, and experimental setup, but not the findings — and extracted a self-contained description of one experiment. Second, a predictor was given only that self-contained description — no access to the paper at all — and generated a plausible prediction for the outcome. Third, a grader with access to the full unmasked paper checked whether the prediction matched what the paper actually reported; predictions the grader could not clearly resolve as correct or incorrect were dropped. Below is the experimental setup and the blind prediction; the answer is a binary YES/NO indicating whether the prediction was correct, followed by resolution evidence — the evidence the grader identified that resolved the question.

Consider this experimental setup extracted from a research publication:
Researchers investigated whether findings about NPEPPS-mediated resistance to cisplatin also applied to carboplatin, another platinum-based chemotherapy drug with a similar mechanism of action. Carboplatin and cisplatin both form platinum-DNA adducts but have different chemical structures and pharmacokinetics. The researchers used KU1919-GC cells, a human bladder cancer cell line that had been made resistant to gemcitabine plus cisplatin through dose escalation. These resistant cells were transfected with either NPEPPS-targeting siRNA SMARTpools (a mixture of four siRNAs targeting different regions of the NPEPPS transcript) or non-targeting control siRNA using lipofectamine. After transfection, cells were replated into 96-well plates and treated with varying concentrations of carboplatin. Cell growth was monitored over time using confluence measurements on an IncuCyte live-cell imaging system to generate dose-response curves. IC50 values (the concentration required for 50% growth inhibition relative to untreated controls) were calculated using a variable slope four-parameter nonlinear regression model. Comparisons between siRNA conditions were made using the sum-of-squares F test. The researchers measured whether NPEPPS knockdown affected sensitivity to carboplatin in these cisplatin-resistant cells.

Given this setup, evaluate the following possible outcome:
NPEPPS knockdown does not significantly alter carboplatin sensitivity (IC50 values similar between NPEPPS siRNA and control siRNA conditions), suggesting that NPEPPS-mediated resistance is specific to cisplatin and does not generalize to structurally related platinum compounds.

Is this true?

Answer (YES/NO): NO